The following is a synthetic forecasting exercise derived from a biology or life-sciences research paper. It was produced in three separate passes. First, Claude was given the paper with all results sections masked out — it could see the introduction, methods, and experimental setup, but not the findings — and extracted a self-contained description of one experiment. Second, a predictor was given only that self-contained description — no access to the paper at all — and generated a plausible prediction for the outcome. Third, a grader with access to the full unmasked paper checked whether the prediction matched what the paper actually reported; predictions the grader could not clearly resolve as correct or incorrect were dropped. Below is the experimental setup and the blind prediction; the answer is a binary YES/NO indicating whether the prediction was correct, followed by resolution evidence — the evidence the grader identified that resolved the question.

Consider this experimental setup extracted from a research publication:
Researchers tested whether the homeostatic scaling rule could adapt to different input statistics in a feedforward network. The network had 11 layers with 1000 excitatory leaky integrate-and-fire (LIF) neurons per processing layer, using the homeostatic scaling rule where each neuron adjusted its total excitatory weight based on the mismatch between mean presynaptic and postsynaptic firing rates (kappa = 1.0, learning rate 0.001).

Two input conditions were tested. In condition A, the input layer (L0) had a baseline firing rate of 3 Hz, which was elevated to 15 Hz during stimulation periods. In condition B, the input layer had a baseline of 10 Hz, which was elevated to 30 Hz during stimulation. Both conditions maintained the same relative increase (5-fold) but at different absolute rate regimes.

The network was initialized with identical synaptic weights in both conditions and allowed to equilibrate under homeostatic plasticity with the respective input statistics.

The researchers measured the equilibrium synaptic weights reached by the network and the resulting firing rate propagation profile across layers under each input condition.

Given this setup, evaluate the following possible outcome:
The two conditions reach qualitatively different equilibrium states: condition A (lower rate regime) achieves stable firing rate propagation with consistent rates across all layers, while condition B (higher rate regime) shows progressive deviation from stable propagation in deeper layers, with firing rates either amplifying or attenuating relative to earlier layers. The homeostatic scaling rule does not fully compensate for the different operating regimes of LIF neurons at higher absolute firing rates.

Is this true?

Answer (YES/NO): NO